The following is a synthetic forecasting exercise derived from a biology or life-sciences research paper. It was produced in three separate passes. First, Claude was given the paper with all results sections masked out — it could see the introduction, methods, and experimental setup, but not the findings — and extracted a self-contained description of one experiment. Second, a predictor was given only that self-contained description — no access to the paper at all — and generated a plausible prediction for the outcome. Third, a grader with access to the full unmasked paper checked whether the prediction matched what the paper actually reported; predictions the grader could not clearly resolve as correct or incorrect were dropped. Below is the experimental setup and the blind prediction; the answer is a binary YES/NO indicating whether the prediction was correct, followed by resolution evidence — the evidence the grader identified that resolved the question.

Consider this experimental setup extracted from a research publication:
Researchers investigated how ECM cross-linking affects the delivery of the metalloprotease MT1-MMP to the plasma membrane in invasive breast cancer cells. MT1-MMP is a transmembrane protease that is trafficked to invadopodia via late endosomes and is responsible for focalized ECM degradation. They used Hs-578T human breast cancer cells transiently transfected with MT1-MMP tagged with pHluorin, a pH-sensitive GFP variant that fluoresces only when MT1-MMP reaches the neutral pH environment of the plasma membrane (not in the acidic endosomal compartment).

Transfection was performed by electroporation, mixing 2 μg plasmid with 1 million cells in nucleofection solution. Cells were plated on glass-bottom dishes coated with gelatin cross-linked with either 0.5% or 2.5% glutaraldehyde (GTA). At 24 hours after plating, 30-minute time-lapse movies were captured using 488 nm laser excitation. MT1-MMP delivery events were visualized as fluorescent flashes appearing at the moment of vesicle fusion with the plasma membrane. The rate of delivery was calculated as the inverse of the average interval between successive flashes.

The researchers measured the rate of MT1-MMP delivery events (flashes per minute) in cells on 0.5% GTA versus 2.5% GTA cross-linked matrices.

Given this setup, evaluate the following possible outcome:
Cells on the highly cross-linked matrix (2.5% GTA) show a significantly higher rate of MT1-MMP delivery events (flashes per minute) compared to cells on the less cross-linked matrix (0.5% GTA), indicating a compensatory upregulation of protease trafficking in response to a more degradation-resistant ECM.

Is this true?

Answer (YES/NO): NO